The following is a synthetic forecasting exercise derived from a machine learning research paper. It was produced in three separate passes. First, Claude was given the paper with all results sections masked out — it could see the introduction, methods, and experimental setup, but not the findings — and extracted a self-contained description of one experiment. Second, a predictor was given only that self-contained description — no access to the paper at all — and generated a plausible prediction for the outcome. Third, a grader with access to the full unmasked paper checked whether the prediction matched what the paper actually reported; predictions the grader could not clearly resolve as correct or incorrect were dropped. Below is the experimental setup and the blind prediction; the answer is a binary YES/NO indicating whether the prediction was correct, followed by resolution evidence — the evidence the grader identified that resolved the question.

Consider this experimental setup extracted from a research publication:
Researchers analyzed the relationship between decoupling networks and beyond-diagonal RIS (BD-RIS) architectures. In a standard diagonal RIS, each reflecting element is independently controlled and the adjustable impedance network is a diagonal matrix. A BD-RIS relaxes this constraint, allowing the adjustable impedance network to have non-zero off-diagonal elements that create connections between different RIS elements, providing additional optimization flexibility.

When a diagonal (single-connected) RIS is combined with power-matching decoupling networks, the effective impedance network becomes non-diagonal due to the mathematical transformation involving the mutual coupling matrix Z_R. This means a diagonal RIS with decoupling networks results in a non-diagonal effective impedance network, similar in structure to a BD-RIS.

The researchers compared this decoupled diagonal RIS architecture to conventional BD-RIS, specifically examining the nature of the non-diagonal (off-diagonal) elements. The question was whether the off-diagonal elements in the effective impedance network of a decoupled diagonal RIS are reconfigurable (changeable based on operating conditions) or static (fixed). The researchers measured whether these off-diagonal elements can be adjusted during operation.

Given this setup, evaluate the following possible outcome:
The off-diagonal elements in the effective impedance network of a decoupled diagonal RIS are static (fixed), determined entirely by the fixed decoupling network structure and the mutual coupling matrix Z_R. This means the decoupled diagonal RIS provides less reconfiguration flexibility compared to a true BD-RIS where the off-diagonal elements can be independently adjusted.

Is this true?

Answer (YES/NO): NO